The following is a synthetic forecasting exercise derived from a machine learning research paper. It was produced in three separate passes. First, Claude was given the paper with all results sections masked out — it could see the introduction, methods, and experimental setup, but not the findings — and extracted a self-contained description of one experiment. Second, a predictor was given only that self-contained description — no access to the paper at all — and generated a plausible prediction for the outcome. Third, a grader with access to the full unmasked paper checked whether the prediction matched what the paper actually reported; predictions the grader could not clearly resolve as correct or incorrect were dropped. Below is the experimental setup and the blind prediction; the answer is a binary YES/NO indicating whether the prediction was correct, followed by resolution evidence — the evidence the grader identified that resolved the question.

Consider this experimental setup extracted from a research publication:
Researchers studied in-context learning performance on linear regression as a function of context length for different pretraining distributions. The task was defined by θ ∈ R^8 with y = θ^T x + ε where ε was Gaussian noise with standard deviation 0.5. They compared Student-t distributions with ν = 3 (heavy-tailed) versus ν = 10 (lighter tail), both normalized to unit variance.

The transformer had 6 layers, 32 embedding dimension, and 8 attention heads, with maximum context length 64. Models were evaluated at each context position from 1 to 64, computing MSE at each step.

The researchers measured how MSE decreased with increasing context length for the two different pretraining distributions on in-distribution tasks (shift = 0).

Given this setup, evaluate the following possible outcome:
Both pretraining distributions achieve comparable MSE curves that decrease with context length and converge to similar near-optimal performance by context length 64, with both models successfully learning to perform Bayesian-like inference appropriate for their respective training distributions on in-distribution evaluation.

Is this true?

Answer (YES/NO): NO